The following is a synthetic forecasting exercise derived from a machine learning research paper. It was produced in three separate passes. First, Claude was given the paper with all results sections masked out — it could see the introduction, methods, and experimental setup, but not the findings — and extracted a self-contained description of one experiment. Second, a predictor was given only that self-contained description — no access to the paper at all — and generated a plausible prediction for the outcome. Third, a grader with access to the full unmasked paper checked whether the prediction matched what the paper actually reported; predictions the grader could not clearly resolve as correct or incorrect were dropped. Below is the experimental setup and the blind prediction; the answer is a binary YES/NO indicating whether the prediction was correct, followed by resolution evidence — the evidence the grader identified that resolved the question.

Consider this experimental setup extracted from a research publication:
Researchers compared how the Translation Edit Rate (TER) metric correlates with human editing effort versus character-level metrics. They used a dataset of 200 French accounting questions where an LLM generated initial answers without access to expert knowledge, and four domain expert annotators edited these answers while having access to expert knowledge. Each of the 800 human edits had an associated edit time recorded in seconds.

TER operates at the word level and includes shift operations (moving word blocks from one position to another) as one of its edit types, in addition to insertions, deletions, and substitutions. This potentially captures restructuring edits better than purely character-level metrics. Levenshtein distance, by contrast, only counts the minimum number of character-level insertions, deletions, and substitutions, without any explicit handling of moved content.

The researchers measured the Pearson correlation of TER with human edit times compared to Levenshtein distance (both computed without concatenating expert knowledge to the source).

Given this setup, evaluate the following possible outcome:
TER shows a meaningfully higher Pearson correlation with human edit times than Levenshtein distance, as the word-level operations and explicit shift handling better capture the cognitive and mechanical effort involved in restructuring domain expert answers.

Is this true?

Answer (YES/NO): NO